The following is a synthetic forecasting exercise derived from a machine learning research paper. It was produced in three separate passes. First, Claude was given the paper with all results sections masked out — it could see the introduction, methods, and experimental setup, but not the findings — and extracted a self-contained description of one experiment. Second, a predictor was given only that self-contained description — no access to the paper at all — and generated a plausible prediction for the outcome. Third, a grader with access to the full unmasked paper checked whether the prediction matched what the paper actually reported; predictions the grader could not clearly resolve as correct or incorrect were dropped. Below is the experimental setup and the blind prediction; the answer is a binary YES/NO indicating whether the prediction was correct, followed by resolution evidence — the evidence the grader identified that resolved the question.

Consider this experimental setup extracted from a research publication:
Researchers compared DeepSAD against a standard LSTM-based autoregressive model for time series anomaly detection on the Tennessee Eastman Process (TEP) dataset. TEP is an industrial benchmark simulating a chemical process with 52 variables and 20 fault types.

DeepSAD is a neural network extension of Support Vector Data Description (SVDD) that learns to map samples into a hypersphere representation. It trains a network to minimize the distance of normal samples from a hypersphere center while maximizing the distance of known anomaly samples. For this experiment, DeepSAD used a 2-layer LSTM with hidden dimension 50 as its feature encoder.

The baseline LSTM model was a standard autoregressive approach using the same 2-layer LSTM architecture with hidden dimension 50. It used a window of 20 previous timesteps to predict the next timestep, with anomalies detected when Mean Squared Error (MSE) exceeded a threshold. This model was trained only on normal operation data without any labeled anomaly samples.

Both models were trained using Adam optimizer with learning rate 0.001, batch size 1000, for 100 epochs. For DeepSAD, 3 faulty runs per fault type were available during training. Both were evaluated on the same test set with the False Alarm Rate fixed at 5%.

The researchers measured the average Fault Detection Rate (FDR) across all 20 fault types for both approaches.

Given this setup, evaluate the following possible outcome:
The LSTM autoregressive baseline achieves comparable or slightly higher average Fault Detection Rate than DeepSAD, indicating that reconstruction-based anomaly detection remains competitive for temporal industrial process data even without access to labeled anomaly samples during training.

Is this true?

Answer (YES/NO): NO